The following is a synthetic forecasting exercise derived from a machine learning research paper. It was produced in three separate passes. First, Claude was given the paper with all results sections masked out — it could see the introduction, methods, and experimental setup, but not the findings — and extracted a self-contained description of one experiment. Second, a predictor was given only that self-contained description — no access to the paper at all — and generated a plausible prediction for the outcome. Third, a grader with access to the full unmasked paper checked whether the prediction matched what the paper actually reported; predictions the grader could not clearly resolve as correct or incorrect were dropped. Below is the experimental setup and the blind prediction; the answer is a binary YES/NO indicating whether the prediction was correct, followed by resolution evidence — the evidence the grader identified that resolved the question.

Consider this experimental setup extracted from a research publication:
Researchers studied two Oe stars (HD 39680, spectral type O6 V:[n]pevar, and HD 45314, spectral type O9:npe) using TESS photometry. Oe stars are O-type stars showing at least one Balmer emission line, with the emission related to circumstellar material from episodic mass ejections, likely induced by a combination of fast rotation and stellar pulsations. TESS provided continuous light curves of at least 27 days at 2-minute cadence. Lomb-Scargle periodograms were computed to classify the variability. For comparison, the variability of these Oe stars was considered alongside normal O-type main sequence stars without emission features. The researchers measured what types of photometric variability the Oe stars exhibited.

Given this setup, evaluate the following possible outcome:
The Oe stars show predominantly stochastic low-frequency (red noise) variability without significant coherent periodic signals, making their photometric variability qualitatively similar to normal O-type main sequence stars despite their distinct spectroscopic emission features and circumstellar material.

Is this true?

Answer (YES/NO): NO